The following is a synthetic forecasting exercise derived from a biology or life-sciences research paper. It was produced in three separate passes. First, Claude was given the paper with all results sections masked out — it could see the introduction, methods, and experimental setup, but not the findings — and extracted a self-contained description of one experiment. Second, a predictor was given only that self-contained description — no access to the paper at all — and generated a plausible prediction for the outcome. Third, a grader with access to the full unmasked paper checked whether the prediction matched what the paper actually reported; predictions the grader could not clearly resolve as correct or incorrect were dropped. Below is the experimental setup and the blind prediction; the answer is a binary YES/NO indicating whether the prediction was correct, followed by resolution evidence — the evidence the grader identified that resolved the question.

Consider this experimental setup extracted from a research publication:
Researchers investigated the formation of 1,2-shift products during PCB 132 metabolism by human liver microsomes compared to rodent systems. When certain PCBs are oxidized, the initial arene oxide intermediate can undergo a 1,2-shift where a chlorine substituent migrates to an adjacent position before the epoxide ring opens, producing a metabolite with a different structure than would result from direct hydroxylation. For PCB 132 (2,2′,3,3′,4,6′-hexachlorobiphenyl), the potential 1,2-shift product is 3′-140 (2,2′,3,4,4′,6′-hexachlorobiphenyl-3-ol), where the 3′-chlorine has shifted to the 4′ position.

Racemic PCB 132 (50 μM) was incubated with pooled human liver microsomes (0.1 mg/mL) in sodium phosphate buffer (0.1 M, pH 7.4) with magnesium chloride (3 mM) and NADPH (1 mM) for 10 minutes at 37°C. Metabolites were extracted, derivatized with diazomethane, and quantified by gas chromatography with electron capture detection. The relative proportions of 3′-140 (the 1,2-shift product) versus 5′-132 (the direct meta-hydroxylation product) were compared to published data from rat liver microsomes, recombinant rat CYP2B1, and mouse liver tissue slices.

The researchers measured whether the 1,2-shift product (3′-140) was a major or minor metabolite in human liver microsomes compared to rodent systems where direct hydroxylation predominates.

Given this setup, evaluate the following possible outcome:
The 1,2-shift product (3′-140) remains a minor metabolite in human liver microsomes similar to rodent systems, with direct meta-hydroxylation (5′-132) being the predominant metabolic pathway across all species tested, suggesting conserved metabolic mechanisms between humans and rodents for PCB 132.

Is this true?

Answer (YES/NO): NO